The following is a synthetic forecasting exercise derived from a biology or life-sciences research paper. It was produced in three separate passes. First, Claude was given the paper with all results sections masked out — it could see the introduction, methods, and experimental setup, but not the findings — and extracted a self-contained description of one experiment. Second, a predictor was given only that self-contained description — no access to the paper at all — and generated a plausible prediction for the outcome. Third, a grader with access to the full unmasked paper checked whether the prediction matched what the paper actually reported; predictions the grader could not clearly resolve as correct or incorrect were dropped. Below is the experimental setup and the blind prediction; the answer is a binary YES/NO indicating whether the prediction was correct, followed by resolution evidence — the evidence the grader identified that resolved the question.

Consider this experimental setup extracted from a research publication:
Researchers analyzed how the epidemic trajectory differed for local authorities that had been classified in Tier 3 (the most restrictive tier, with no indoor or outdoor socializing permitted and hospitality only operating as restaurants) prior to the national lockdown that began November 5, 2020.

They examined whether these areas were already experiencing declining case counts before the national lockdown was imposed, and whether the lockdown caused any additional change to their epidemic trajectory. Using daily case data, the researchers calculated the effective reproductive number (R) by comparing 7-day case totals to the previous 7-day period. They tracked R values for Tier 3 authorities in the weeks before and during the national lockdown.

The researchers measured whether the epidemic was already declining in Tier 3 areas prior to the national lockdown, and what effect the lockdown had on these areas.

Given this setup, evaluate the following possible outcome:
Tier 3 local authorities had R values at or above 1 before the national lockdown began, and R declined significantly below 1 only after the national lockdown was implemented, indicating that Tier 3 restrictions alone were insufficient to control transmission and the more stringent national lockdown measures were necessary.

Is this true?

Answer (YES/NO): NO